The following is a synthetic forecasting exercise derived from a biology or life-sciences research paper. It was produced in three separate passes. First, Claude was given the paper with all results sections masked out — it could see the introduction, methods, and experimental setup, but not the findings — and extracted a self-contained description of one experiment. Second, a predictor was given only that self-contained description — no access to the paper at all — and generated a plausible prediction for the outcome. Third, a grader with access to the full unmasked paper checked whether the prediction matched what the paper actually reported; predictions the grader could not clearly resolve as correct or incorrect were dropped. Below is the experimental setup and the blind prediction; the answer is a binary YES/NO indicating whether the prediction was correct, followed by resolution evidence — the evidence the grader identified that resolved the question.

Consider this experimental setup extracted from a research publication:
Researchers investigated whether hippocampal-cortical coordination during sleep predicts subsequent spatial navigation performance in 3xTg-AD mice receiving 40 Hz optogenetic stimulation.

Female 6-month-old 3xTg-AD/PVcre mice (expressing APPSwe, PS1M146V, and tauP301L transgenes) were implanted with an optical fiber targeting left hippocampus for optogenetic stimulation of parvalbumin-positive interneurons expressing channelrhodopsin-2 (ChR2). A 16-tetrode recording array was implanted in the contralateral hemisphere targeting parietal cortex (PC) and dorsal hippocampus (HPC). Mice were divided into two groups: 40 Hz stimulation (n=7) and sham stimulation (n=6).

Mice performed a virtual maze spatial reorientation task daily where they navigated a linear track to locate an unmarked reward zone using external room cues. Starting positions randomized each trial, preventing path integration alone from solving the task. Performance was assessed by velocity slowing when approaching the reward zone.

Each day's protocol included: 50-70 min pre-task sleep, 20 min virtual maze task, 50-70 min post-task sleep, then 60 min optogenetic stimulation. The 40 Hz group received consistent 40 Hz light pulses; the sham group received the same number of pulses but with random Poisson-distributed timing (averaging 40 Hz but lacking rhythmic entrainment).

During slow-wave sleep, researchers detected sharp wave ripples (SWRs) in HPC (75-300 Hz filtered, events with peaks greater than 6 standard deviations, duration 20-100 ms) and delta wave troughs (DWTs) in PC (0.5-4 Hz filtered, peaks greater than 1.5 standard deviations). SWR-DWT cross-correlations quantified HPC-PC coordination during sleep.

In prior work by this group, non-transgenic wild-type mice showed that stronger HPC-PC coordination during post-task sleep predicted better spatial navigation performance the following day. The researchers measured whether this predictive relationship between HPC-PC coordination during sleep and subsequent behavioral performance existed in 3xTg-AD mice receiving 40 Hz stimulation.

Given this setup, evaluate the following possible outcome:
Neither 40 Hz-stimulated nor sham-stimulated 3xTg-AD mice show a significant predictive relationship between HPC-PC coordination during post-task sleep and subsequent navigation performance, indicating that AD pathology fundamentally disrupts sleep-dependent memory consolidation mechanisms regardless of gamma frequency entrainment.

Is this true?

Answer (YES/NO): NO